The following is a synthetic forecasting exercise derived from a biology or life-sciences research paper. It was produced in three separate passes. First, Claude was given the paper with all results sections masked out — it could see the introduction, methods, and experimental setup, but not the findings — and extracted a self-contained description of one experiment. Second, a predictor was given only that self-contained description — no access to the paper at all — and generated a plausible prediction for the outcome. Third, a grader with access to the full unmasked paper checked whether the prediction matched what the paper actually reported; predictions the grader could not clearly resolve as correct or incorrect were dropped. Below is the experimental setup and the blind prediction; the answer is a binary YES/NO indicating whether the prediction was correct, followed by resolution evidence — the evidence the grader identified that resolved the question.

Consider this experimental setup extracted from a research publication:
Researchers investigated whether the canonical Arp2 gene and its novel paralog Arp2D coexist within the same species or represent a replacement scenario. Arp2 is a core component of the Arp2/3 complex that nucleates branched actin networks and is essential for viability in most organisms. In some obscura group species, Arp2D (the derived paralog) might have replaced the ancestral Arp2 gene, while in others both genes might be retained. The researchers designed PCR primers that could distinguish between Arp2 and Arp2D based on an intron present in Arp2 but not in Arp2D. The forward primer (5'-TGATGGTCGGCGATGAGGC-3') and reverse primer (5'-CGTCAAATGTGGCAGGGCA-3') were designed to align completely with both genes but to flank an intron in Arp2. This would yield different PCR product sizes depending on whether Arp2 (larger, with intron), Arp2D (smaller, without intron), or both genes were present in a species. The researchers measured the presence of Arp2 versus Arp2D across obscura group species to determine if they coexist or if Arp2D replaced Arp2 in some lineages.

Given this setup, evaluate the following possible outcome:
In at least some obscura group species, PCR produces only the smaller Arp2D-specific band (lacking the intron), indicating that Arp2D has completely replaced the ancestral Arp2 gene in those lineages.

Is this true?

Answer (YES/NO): NO